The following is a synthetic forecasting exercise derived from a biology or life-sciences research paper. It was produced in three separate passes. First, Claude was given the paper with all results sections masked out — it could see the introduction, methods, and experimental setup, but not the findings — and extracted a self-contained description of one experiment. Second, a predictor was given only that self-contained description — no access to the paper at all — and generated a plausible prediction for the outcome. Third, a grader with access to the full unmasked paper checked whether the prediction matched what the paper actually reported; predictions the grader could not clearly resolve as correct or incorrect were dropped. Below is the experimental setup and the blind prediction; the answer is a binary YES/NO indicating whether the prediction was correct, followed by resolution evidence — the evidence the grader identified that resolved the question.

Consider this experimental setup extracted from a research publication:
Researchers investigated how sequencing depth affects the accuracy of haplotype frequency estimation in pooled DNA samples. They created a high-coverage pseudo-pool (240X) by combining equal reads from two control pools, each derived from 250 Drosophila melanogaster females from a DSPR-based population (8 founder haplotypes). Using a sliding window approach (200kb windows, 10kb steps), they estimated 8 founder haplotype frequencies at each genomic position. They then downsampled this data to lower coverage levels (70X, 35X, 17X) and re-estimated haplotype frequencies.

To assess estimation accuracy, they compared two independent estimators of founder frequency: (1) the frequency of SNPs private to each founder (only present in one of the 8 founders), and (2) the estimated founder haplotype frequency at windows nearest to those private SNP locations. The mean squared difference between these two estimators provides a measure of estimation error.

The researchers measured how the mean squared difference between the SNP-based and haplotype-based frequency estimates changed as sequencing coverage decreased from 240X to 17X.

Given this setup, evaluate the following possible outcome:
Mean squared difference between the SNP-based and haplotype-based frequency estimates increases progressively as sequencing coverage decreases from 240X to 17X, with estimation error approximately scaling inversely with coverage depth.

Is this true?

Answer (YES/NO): NO